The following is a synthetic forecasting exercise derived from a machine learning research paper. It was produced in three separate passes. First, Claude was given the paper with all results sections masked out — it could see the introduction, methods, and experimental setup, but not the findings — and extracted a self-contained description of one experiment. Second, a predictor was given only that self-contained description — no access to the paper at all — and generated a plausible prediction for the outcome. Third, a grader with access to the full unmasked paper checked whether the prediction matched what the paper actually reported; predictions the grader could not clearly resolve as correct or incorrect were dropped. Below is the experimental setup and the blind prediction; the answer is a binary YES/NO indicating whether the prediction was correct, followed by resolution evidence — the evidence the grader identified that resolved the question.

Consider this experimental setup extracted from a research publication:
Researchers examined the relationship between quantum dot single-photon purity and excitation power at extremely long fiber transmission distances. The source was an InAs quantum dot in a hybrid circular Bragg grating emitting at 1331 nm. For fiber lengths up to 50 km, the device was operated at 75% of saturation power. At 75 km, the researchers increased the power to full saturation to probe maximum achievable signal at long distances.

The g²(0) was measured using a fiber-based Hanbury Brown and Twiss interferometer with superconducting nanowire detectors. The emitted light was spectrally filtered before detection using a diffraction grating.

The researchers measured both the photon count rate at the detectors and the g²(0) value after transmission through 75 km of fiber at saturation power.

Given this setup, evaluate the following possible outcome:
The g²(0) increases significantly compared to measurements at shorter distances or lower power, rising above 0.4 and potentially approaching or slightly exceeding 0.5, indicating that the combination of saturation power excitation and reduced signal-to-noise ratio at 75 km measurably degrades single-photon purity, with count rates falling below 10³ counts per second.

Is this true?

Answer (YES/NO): NO